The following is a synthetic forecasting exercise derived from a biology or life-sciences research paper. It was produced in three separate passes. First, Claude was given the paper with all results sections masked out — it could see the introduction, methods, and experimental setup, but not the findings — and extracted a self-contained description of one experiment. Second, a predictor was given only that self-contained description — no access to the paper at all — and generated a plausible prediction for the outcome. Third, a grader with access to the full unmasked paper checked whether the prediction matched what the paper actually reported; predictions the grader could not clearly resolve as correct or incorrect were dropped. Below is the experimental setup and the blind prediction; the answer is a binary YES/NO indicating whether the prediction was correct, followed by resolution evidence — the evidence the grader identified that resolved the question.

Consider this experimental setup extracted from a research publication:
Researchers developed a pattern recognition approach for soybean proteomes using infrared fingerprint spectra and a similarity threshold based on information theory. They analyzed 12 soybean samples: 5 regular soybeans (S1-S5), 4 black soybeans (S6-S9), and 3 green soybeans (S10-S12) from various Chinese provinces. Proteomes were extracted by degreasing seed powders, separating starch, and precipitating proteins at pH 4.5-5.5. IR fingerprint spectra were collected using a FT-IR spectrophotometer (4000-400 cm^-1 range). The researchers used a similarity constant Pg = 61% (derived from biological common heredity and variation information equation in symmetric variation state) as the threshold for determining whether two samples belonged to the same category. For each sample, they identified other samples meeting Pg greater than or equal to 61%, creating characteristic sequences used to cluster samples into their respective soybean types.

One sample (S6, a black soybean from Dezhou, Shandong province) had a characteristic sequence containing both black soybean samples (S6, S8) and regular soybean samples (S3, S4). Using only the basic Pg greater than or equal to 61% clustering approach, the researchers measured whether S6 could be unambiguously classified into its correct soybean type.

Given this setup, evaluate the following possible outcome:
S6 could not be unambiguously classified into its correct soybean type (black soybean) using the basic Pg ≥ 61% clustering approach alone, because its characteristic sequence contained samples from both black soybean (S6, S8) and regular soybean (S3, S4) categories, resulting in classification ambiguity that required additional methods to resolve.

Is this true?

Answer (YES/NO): YES